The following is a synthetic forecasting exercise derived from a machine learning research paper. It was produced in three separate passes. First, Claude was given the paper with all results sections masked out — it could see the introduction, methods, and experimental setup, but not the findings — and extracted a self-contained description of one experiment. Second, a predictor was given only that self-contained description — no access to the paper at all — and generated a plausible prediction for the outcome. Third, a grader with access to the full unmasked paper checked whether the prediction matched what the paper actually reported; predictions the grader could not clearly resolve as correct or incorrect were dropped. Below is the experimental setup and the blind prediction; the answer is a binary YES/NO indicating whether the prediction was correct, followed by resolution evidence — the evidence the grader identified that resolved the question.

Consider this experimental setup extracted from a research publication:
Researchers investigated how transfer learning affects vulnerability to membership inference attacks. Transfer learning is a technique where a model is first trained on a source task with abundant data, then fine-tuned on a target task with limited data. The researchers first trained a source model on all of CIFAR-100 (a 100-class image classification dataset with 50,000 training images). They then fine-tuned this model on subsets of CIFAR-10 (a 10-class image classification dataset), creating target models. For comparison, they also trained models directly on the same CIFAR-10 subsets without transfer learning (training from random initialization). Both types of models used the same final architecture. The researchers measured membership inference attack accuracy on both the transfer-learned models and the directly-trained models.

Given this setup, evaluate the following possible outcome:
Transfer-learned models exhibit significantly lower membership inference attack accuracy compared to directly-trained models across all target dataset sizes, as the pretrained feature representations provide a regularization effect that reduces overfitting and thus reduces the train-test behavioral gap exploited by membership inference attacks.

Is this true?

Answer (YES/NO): NO